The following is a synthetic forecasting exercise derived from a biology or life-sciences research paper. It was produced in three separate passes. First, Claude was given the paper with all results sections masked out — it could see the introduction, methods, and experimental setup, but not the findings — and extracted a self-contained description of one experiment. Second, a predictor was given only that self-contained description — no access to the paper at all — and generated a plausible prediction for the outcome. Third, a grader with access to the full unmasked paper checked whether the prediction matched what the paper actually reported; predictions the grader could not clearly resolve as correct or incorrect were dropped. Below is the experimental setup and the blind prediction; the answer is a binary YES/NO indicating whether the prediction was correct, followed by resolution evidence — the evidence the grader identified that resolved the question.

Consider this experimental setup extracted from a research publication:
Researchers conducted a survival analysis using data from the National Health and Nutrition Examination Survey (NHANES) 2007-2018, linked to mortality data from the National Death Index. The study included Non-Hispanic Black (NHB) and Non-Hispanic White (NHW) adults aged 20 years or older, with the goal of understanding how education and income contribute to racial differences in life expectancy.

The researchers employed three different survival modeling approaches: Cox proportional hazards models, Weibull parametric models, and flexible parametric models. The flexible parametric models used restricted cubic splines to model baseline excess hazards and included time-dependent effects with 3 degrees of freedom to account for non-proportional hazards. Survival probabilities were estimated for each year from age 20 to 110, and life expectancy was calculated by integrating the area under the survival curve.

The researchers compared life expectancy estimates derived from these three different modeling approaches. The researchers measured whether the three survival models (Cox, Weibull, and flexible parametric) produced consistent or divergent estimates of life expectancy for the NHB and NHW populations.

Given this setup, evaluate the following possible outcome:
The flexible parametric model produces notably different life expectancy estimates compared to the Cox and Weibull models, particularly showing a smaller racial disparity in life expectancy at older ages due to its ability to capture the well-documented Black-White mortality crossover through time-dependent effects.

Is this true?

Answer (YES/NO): NO